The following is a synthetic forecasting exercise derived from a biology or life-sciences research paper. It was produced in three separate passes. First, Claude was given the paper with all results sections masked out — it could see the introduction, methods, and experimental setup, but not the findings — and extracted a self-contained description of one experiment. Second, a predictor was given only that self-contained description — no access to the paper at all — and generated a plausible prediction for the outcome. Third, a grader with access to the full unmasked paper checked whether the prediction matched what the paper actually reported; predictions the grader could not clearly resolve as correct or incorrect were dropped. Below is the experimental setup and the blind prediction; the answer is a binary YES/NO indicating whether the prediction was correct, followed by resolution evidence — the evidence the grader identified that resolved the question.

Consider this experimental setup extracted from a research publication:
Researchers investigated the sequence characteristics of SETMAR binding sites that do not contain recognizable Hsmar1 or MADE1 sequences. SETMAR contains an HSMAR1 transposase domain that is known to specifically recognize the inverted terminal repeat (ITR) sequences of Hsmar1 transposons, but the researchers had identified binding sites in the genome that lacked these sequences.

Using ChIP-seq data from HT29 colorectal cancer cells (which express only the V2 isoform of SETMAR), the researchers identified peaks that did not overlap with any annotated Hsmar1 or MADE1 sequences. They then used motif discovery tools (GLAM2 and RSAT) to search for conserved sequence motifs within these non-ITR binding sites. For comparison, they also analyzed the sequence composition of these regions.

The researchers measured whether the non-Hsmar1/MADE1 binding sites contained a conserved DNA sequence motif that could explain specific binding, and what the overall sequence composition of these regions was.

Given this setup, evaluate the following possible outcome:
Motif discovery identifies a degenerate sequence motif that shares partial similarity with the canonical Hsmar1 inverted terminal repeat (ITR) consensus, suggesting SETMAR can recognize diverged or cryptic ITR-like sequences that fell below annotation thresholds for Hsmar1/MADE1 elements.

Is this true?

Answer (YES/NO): NO